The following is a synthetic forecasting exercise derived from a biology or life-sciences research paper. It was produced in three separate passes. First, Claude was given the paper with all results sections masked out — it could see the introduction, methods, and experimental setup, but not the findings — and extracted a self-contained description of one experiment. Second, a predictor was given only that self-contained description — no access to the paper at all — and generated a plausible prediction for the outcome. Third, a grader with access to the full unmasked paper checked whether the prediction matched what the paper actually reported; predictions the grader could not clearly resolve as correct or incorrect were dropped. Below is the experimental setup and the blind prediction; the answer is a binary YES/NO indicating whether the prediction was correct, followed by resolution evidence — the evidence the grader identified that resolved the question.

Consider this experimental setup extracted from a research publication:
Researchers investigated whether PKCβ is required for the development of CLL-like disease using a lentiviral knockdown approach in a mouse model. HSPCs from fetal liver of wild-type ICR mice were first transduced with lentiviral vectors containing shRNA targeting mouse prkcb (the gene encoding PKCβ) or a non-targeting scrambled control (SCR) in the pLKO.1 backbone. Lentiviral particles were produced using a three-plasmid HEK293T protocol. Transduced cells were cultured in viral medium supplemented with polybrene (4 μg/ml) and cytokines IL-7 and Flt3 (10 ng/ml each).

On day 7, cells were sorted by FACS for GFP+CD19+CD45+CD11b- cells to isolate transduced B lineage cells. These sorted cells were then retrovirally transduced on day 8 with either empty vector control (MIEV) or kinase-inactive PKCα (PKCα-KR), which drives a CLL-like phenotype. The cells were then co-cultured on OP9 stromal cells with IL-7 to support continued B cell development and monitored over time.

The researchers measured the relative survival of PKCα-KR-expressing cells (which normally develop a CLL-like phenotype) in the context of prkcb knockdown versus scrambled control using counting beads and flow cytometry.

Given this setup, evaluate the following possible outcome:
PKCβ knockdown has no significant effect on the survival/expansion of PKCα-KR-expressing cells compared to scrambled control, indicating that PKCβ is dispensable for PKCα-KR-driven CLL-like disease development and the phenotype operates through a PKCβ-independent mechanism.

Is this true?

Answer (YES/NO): NO